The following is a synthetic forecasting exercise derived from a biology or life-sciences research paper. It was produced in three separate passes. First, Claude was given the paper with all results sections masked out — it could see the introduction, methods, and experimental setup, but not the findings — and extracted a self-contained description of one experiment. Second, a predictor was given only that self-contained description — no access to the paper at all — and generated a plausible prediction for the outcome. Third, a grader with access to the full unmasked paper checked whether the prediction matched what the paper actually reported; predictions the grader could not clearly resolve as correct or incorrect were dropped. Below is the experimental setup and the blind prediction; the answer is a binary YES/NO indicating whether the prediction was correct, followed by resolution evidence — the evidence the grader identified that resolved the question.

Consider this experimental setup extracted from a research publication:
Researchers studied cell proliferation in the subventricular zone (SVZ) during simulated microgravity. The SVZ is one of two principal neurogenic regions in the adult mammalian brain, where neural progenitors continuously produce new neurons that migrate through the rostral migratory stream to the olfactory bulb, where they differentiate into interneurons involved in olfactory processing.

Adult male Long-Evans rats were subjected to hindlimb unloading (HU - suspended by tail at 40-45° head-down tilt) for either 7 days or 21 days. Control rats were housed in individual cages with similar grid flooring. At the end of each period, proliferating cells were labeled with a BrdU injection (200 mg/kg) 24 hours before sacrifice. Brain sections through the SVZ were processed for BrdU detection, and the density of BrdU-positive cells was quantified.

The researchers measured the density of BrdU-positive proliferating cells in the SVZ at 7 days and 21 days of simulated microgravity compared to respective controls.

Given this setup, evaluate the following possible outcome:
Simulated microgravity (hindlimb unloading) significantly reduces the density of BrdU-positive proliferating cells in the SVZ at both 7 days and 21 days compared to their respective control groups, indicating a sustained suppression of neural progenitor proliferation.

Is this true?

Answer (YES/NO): NO